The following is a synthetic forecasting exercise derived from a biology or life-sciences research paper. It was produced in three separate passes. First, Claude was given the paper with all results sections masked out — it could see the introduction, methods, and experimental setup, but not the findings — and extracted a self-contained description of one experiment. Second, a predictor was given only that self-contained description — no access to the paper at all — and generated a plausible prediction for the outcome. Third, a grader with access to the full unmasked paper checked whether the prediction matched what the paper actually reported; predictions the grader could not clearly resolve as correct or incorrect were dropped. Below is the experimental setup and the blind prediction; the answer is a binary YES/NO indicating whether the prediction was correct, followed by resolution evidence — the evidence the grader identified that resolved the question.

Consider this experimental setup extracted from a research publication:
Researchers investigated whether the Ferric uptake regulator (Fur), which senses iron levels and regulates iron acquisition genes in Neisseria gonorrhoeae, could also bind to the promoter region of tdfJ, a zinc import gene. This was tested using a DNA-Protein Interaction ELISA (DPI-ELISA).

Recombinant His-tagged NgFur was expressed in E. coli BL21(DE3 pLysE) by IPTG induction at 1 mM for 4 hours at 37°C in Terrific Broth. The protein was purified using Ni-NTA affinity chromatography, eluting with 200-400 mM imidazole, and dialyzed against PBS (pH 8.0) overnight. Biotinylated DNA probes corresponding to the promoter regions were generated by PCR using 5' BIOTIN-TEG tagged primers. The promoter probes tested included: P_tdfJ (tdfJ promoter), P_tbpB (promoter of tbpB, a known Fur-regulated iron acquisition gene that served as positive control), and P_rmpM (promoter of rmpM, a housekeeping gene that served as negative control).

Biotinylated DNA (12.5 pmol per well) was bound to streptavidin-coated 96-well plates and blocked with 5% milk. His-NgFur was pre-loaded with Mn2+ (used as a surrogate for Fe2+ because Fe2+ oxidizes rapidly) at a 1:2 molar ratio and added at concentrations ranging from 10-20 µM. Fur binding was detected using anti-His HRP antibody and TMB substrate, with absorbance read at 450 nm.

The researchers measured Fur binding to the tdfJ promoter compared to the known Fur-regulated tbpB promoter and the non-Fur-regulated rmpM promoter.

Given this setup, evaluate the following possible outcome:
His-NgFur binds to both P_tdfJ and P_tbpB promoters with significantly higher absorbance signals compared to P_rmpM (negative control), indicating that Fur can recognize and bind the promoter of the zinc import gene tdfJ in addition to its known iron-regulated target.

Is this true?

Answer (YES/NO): YES